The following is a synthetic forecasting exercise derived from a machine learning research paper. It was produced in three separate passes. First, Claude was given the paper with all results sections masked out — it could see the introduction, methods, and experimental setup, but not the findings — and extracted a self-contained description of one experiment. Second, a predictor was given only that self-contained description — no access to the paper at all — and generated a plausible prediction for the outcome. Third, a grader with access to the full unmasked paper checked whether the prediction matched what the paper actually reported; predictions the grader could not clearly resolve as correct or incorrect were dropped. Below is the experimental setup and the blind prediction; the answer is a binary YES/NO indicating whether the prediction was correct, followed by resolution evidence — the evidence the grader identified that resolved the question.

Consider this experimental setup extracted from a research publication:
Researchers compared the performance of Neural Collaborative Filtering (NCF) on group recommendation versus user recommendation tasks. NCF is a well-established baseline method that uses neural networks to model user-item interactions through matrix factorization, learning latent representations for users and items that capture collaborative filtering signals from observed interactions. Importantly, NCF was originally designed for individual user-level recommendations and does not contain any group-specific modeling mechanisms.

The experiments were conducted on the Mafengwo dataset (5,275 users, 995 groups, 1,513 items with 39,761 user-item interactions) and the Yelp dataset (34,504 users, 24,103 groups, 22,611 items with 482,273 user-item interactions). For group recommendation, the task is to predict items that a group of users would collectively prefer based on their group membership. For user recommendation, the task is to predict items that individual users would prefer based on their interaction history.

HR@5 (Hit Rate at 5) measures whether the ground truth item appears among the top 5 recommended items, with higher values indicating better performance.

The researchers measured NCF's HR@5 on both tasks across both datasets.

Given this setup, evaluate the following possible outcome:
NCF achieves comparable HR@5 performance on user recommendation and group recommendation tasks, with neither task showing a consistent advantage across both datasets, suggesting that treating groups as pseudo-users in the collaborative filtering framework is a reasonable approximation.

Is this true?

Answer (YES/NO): NO